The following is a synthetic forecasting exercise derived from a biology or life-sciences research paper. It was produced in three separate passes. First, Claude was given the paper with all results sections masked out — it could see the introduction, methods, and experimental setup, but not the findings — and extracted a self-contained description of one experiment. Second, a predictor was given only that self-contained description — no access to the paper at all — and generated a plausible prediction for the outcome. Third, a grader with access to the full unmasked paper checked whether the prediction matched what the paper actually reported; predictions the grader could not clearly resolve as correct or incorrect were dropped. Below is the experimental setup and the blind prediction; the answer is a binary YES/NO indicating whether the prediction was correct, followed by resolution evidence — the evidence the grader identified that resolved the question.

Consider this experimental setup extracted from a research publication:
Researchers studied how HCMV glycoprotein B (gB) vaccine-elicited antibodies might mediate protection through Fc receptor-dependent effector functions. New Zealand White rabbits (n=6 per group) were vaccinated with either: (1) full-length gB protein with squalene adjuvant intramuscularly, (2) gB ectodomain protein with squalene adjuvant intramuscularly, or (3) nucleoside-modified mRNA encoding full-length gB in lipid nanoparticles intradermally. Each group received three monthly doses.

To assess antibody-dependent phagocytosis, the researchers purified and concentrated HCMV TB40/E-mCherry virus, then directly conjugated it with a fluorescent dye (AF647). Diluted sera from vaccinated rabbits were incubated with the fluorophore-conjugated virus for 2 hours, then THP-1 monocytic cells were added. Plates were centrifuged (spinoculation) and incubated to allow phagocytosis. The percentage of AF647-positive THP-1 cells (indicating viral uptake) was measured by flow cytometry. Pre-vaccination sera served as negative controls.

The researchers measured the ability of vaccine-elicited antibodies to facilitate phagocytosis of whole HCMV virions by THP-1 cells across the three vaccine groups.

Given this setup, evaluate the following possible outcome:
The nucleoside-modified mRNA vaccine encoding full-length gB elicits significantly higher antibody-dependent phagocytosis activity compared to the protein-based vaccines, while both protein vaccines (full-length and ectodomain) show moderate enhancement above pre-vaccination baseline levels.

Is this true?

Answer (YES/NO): NO